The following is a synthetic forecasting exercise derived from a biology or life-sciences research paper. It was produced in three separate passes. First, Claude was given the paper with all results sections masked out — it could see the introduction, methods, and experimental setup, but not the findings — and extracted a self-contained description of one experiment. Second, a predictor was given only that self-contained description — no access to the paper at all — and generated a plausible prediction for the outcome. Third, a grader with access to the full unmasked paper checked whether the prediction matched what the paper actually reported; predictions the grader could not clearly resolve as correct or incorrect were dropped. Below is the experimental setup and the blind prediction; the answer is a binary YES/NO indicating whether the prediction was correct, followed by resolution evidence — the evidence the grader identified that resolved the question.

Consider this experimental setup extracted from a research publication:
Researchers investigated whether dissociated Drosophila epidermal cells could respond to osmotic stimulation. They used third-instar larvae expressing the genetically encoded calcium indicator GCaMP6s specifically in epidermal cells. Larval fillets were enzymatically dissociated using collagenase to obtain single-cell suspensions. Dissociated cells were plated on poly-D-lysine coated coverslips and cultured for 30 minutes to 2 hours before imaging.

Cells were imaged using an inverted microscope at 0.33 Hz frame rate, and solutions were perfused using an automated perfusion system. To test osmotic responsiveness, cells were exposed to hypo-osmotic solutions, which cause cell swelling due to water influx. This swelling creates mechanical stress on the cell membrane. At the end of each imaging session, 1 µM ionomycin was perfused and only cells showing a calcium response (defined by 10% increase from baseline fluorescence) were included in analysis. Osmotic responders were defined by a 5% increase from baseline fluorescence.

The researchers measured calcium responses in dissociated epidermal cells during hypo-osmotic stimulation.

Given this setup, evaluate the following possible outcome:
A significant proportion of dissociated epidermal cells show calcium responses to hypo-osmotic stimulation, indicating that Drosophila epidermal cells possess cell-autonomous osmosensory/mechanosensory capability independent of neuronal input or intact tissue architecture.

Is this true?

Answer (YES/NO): YES